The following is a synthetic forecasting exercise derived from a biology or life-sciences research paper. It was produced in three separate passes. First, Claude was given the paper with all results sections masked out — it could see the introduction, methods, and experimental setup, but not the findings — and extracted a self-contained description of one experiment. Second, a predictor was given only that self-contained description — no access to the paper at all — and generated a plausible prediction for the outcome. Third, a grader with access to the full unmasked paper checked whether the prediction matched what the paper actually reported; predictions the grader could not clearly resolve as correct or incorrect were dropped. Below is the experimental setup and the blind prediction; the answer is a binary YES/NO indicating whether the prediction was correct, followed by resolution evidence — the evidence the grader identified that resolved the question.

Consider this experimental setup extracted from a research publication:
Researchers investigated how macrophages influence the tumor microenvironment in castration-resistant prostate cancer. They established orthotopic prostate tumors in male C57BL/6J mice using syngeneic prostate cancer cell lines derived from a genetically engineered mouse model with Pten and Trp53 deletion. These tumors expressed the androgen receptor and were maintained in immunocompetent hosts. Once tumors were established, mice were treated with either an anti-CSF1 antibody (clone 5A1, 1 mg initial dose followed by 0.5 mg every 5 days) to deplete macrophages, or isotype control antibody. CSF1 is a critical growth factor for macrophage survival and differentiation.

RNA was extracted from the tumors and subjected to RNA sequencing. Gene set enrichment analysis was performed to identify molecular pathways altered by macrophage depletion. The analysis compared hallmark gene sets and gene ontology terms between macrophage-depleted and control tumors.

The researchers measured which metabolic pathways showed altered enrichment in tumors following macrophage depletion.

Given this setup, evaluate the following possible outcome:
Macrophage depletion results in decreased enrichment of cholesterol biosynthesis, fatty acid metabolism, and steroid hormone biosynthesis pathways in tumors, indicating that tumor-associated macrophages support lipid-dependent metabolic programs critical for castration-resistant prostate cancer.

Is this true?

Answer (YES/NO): NO